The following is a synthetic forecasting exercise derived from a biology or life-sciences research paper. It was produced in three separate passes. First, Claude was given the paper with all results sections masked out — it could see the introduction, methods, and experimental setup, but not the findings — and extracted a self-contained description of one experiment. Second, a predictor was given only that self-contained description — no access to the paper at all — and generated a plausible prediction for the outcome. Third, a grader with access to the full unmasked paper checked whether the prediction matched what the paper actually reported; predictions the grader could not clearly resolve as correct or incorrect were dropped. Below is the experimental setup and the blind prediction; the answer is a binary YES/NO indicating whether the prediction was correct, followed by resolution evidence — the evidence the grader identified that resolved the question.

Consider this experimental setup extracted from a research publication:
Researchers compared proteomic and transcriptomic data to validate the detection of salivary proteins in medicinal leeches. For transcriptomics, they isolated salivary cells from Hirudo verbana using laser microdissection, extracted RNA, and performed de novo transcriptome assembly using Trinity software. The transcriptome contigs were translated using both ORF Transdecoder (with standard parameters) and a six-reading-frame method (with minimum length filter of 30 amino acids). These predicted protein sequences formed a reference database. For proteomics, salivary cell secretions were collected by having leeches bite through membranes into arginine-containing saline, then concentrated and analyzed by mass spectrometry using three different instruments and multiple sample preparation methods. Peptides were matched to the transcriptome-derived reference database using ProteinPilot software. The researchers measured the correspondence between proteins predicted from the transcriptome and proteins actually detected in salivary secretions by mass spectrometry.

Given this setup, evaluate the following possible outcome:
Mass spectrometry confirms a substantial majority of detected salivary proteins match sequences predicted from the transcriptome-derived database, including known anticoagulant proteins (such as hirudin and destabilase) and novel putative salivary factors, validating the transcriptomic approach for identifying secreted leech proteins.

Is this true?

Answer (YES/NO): NO